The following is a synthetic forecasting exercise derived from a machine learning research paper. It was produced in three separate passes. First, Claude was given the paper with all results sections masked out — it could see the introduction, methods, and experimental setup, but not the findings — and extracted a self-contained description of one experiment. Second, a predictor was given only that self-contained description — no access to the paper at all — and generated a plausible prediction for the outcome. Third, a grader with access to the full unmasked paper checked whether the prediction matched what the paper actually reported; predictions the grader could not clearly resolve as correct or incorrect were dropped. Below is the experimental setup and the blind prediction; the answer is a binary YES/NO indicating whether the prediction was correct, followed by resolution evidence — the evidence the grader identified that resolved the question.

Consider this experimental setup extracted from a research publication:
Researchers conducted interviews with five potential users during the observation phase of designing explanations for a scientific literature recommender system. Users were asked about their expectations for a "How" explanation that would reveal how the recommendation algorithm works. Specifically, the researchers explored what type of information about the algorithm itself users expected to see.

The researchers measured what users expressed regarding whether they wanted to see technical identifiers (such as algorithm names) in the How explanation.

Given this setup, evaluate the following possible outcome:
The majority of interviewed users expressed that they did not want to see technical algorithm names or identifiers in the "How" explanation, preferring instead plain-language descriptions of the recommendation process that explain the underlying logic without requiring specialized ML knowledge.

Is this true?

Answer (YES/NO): NO